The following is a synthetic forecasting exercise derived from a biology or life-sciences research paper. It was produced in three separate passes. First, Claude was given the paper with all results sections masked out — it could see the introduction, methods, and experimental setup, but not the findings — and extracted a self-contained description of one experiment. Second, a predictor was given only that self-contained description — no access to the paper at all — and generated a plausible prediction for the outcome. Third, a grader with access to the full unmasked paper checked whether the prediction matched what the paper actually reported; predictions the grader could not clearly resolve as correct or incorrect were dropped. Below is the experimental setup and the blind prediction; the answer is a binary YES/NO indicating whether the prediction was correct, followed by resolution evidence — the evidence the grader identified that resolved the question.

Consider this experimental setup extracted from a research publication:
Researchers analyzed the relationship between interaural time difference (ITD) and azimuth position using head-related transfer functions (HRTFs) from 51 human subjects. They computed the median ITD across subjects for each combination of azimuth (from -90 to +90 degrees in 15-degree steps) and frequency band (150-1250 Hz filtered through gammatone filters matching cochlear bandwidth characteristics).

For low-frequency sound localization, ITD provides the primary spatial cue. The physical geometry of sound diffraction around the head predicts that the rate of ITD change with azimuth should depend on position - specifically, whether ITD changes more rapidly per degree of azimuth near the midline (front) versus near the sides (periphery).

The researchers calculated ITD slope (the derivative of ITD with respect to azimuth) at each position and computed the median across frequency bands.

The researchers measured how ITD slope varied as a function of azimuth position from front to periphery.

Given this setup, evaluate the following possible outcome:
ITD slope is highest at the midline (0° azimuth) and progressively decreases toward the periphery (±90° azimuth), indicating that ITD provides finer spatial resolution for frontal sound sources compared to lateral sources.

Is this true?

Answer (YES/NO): YES